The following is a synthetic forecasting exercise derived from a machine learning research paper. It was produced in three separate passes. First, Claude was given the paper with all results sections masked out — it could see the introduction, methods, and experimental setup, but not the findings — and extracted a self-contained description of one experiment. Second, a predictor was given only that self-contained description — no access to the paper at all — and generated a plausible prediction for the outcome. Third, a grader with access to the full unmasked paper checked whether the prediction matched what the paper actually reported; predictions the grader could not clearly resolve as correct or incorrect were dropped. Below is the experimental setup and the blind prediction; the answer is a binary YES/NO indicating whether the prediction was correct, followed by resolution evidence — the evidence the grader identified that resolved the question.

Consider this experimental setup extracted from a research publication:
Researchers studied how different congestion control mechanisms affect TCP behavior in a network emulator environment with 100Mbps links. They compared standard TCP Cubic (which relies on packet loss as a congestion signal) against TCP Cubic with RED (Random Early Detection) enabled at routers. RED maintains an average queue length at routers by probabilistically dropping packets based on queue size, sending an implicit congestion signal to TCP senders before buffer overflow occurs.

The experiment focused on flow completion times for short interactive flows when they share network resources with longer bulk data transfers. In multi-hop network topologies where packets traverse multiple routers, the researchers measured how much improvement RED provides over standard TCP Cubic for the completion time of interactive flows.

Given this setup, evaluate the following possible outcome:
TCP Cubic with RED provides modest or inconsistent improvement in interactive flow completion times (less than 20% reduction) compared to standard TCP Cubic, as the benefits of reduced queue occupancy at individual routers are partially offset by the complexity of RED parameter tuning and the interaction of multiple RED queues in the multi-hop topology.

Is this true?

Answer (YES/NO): NO